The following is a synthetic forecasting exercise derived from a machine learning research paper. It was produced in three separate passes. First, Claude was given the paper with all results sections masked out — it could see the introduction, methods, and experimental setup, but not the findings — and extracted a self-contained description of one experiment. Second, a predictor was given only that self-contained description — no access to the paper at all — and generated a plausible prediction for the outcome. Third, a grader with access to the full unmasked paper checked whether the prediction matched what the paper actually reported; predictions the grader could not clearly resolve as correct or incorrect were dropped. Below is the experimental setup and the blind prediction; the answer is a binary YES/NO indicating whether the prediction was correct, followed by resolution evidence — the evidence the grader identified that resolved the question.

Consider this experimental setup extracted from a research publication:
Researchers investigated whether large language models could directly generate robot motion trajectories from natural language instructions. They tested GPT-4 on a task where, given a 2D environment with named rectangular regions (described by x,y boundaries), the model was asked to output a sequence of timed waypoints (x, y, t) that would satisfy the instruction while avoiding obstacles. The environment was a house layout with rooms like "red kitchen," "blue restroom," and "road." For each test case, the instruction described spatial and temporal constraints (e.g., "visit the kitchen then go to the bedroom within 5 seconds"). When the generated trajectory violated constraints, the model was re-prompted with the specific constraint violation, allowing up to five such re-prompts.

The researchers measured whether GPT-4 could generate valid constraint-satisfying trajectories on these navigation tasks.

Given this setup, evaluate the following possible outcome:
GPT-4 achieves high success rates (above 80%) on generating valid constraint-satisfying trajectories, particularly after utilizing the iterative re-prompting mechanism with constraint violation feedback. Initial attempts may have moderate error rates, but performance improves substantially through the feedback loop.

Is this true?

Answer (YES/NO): NO